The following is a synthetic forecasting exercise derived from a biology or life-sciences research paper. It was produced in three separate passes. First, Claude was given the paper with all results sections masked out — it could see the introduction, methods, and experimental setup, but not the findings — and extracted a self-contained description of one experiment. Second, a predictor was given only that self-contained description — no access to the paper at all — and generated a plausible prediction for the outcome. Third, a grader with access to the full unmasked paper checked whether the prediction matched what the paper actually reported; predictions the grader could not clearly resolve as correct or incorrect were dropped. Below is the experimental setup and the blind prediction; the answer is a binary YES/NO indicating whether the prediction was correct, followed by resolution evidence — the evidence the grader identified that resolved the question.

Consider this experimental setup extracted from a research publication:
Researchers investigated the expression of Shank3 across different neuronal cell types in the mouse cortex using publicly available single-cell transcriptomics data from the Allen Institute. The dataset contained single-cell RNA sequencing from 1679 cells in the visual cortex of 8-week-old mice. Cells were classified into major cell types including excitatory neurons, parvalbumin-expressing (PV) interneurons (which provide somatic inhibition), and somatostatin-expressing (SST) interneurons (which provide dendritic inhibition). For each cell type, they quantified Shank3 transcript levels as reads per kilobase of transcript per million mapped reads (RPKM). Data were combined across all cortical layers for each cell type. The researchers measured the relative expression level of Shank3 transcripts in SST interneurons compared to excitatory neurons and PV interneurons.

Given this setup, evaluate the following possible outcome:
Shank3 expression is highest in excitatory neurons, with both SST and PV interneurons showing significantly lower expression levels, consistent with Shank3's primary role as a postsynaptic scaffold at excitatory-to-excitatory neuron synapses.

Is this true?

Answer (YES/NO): NO